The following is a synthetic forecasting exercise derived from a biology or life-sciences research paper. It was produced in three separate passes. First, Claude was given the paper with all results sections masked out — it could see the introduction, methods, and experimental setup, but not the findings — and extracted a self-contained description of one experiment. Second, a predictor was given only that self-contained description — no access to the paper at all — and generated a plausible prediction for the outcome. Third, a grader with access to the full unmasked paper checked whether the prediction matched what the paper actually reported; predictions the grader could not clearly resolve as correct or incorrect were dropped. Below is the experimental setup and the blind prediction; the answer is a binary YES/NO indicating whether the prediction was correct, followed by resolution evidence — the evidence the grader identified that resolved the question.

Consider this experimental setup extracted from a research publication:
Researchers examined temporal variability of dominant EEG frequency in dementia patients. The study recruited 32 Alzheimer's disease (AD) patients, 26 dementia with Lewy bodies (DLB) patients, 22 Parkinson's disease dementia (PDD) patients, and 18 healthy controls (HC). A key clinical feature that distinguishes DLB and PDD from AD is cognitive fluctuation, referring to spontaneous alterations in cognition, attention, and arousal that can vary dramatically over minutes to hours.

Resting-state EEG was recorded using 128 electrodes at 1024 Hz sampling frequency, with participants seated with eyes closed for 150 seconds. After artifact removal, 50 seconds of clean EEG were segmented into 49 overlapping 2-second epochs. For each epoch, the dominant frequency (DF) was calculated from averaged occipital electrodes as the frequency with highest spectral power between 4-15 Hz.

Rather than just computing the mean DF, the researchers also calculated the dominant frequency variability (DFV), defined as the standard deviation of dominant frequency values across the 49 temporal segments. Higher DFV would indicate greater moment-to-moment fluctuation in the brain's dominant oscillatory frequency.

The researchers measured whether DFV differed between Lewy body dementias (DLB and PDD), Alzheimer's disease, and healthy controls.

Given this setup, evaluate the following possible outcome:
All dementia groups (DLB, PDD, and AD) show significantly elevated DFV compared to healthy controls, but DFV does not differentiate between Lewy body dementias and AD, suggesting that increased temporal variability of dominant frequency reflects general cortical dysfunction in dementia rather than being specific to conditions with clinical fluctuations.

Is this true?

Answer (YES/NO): NO